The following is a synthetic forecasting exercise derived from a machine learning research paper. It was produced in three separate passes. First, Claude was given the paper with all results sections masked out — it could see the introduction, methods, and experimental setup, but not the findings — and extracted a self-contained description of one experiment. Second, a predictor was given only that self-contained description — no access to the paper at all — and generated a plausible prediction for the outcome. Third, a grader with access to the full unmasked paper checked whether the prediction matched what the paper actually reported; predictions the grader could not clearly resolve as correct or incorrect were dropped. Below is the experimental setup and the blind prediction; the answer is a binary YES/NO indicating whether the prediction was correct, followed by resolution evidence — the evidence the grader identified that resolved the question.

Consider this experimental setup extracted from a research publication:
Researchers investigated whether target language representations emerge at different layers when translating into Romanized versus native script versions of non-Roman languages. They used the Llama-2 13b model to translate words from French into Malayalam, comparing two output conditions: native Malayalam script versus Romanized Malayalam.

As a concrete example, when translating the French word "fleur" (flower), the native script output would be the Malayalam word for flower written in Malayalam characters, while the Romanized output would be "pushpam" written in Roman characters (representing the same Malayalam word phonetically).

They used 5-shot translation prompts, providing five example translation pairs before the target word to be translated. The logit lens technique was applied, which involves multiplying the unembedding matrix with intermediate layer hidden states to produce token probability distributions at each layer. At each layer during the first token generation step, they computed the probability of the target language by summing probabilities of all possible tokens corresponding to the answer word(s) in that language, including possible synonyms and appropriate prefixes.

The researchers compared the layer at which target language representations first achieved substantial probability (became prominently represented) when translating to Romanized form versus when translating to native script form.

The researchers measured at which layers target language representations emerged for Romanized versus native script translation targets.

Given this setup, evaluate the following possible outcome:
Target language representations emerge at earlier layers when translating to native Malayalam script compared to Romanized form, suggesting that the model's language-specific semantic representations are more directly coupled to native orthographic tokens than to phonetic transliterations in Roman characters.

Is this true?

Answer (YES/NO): NO